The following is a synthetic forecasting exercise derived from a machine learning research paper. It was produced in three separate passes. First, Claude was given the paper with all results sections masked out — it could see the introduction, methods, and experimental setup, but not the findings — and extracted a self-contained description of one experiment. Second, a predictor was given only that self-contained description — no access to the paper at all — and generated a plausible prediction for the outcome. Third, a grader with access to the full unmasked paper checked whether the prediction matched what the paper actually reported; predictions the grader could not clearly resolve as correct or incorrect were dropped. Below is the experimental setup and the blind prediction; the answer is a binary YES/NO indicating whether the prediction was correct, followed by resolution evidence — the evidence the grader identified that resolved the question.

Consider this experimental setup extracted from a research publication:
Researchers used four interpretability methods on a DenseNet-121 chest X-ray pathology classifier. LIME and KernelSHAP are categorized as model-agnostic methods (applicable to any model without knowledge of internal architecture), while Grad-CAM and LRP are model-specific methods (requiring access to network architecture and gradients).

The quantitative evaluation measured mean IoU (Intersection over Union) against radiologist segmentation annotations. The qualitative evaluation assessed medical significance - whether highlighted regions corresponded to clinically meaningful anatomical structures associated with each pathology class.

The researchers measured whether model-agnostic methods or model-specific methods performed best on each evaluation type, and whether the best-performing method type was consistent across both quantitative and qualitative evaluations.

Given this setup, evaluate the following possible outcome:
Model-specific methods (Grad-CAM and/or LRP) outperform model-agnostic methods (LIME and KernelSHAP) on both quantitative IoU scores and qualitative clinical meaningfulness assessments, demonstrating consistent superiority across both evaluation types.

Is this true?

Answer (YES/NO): NO